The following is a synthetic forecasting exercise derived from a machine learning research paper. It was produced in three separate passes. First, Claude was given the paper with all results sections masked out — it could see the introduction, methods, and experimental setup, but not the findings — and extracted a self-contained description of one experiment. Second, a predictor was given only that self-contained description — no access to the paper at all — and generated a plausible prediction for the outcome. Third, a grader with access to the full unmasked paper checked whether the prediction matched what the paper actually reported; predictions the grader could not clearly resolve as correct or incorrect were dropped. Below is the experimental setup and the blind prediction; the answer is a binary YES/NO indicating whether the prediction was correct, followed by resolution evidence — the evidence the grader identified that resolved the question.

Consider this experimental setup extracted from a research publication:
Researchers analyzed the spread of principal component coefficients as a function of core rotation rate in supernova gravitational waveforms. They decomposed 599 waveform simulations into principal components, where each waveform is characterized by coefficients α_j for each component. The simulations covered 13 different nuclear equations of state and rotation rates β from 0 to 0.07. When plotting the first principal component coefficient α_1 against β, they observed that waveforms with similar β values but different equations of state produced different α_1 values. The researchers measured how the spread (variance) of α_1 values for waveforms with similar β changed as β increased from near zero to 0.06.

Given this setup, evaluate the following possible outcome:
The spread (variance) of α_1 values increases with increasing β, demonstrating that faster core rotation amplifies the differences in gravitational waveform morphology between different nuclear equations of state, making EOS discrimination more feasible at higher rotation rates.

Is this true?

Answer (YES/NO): NO